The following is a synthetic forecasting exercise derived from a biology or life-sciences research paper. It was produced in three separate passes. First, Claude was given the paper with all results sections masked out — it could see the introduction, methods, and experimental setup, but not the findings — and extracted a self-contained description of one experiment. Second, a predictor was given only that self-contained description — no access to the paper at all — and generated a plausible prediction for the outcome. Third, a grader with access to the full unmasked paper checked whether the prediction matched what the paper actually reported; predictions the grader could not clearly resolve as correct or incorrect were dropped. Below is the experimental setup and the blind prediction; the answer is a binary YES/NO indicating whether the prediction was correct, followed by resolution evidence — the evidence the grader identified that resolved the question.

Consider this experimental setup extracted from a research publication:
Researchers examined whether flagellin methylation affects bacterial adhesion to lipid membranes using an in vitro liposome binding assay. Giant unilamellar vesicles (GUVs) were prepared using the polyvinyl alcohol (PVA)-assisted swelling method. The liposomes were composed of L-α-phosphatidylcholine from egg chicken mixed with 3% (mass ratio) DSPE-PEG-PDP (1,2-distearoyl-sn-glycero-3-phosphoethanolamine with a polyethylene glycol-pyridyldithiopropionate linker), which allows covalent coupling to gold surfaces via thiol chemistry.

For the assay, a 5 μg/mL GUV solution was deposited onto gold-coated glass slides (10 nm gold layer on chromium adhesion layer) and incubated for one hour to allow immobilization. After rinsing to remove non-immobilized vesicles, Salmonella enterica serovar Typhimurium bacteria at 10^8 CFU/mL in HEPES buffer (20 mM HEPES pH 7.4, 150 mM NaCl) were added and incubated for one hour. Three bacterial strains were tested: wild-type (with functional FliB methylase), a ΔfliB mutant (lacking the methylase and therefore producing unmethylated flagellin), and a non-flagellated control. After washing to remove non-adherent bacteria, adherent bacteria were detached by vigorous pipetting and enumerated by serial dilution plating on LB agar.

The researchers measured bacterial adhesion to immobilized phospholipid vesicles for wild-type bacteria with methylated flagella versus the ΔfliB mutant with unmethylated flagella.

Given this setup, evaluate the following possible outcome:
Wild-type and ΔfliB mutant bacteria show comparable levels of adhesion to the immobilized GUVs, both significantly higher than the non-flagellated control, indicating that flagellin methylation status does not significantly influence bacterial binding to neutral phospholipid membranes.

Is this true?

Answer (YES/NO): NO